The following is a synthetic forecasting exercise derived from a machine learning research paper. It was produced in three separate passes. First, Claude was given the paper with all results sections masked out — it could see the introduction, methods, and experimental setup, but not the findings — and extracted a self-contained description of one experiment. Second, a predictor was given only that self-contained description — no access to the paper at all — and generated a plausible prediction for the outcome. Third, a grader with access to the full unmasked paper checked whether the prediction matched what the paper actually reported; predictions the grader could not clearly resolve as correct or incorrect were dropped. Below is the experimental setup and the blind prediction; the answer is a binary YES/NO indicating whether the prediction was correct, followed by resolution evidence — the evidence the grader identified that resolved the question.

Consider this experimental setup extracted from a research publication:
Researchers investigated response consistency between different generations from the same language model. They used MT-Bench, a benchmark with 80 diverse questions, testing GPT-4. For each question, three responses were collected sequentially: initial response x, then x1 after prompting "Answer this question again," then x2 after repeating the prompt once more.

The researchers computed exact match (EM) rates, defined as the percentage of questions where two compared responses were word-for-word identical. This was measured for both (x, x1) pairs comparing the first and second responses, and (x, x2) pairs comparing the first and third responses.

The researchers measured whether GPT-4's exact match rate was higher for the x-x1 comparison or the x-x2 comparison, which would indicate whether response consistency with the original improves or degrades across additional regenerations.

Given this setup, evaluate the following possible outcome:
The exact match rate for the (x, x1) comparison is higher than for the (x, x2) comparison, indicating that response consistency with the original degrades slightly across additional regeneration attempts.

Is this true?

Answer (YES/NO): YES